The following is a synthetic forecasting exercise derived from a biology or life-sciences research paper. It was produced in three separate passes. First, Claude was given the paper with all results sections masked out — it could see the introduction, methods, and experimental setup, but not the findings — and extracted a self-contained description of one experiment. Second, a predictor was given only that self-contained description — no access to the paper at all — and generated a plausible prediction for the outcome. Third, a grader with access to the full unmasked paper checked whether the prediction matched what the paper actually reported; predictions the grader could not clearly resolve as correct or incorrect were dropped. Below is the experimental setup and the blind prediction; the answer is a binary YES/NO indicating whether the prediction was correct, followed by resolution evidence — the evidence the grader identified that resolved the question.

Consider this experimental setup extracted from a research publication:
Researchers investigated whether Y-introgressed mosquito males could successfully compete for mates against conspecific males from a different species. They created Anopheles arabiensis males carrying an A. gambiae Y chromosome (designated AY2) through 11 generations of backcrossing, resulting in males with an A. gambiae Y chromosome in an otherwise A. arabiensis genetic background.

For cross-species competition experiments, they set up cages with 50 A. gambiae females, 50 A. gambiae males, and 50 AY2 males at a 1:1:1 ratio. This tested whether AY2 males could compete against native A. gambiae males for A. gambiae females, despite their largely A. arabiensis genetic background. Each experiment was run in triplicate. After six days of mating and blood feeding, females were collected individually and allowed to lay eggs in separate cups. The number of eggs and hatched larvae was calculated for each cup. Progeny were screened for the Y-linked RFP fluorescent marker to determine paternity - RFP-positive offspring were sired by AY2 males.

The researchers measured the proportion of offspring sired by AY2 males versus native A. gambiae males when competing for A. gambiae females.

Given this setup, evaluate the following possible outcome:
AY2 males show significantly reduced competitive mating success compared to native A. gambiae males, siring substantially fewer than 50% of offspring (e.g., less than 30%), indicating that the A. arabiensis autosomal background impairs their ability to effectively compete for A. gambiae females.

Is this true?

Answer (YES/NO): YES